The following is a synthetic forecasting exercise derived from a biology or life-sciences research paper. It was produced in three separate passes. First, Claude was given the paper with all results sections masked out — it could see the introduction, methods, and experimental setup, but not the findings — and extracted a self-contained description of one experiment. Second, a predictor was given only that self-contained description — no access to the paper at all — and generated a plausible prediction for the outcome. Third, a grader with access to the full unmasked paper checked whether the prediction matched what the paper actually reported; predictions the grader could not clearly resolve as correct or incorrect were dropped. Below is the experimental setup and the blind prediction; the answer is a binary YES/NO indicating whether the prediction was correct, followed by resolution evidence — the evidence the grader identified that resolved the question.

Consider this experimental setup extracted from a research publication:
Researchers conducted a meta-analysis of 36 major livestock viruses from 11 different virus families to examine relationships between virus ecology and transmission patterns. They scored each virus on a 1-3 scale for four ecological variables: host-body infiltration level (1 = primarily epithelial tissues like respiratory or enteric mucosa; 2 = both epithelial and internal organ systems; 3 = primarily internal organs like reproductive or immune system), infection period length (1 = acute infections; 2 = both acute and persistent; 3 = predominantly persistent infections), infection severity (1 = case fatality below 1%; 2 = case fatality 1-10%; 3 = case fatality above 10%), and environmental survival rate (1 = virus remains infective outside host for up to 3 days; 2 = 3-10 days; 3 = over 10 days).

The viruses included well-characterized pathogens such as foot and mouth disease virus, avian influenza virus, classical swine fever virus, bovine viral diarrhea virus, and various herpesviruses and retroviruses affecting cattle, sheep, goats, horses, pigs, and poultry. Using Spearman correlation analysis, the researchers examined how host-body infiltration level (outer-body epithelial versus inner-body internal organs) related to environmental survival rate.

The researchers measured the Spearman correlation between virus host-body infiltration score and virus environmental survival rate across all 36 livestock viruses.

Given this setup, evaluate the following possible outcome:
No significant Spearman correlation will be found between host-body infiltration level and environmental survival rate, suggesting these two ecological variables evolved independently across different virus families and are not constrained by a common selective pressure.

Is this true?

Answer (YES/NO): NO